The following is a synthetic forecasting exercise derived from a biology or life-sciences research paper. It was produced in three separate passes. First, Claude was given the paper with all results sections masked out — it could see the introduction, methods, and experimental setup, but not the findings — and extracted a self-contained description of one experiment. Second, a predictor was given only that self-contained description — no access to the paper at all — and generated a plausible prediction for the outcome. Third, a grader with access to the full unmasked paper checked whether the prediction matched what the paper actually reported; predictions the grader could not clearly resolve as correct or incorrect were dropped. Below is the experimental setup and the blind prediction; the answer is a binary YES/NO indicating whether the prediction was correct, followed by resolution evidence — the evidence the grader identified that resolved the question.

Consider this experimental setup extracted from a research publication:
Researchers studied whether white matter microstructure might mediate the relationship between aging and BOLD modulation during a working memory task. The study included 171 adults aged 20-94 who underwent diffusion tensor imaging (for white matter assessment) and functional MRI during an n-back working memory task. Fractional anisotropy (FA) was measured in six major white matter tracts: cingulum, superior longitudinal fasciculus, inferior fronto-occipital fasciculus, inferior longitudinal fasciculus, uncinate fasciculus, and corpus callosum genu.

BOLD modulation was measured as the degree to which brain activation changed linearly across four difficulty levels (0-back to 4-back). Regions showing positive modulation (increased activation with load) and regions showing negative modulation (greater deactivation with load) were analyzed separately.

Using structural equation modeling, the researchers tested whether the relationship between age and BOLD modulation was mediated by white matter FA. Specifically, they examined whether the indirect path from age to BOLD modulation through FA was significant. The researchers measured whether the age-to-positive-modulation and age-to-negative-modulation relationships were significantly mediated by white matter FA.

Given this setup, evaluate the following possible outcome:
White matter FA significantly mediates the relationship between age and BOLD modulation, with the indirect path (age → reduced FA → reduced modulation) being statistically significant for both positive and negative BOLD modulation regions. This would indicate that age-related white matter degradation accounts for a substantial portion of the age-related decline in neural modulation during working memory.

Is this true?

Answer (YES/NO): NO